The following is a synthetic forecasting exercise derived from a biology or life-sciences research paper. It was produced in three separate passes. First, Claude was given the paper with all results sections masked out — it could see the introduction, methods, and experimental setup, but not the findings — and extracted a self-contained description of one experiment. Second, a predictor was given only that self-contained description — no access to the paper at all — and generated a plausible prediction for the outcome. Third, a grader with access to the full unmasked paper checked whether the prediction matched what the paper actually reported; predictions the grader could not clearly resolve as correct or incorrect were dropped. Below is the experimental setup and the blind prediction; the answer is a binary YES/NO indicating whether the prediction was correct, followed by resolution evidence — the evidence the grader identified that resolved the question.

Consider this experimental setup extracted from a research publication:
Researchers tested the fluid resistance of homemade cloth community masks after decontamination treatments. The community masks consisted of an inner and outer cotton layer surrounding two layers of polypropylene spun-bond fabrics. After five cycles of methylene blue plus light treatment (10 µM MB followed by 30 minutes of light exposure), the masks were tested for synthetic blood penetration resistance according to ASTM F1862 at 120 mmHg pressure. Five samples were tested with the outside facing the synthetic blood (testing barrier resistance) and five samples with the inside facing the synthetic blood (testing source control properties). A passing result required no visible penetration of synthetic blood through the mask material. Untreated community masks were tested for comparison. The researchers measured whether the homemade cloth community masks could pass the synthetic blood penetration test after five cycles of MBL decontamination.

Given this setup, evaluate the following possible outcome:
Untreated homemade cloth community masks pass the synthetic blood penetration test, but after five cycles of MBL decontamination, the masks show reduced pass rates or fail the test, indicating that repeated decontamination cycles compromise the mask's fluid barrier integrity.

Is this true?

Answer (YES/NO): NO